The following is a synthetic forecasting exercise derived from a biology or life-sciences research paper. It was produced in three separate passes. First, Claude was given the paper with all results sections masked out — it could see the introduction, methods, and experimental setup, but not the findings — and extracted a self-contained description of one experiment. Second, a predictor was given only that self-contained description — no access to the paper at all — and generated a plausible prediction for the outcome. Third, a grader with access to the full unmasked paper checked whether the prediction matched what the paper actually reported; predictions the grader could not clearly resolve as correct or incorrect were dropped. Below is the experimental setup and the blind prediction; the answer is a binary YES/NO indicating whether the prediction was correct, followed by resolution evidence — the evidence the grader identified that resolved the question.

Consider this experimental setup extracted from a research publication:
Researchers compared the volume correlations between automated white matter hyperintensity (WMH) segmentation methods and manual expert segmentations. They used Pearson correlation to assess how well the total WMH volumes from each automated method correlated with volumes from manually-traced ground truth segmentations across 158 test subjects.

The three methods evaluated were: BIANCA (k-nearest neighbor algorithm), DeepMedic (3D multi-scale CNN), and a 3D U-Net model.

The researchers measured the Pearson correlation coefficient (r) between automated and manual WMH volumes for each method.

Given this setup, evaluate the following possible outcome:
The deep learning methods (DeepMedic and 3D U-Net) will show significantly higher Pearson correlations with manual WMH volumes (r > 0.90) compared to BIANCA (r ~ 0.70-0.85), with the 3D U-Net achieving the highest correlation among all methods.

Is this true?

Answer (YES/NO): NO